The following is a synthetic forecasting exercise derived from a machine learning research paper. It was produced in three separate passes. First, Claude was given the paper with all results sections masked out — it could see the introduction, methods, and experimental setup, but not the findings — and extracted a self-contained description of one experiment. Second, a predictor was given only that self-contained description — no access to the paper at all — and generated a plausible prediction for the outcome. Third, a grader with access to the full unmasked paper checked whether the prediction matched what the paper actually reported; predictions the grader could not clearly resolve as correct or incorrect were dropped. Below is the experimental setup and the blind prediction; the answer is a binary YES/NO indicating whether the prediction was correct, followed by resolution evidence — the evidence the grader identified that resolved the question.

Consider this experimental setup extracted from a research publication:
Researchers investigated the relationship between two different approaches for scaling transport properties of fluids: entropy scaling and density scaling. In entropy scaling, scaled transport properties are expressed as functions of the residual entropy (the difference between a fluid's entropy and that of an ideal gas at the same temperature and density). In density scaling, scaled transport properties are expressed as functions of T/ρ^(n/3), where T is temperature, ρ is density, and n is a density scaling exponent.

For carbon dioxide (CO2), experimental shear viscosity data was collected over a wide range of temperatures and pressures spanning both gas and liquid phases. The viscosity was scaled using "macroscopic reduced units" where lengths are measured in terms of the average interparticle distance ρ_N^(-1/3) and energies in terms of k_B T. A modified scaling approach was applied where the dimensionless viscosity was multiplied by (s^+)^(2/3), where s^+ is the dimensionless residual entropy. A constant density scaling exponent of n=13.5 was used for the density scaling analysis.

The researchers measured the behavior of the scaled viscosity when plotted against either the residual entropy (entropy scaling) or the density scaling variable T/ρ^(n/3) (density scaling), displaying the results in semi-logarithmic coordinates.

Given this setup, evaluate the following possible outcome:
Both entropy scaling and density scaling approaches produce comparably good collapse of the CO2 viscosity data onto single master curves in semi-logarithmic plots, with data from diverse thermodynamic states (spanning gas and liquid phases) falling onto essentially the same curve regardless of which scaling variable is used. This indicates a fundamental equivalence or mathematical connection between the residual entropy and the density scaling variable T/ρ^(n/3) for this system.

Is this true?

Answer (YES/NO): YES